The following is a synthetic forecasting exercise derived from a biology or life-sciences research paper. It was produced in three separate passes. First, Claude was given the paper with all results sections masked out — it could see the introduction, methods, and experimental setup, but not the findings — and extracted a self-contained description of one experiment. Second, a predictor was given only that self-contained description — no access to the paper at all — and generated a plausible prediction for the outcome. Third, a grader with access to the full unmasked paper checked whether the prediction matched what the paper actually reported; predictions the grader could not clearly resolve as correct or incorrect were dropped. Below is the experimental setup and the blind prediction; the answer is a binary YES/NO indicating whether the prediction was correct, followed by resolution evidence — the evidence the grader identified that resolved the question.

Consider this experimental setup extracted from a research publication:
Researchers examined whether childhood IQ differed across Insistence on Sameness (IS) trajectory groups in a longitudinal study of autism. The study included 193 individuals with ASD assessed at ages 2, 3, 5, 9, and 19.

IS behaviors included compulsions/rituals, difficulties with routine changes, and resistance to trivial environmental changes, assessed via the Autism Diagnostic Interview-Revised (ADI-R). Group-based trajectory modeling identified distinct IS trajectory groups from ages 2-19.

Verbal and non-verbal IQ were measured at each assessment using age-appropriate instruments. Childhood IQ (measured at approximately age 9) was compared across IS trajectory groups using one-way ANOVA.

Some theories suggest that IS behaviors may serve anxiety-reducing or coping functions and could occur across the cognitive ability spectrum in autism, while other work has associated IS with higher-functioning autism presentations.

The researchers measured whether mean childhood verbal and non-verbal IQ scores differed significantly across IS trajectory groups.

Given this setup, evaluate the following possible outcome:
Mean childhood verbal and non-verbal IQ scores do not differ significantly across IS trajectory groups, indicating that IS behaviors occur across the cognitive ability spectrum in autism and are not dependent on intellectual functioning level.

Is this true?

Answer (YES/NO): YES